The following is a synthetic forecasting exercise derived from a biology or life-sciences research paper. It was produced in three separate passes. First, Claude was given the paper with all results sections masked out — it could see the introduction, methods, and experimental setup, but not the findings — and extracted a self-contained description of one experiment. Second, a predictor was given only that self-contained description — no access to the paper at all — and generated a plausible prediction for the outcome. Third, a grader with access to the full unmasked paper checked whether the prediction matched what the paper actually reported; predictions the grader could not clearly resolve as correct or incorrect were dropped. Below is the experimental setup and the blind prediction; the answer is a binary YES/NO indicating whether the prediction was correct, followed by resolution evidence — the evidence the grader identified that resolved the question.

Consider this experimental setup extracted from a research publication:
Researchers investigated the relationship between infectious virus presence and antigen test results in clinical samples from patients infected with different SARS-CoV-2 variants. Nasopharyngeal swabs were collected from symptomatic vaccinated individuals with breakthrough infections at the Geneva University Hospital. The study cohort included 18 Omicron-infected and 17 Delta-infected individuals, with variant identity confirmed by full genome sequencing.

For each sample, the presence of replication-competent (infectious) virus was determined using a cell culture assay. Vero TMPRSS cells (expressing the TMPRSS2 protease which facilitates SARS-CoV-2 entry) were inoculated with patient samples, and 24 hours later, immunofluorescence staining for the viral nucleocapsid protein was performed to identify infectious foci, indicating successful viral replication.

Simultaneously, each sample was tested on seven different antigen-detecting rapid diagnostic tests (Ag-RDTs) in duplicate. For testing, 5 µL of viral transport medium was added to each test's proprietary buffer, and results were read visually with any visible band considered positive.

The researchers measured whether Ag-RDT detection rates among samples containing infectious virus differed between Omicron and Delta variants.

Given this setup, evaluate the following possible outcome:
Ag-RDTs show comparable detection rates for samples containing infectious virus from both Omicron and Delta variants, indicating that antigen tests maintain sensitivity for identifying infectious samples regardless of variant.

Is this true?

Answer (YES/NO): NO